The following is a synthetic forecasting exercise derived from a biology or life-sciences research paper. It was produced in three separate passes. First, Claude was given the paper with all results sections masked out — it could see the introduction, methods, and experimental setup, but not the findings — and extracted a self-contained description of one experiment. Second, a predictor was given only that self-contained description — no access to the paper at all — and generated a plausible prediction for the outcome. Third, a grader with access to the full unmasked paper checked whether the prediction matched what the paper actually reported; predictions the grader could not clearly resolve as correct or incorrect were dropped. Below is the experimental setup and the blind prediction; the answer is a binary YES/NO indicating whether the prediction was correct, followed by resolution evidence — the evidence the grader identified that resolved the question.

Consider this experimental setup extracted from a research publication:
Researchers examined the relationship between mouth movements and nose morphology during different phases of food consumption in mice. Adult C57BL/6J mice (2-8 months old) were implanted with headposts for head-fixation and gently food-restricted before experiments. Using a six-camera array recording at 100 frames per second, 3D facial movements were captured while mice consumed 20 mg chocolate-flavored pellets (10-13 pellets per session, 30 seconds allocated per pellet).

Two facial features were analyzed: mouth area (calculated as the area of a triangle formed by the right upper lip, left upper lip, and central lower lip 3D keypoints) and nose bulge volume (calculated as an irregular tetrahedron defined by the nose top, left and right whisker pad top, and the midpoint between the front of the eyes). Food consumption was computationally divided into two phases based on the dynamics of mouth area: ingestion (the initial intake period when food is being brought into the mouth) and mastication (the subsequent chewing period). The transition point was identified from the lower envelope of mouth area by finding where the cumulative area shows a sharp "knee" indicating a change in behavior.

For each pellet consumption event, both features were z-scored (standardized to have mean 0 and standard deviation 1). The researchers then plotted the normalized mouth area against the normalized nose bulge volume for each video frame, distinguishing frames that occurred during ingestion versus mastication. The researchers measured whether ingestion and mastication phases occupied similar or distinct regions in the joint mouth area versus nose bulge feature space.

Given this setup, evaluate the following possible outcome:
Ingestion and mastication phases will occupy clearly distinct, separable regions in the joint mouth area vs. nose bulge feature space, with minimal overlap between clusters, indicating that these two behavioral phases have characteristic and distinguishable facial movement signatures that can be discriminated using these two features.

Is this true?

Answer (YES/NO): YES